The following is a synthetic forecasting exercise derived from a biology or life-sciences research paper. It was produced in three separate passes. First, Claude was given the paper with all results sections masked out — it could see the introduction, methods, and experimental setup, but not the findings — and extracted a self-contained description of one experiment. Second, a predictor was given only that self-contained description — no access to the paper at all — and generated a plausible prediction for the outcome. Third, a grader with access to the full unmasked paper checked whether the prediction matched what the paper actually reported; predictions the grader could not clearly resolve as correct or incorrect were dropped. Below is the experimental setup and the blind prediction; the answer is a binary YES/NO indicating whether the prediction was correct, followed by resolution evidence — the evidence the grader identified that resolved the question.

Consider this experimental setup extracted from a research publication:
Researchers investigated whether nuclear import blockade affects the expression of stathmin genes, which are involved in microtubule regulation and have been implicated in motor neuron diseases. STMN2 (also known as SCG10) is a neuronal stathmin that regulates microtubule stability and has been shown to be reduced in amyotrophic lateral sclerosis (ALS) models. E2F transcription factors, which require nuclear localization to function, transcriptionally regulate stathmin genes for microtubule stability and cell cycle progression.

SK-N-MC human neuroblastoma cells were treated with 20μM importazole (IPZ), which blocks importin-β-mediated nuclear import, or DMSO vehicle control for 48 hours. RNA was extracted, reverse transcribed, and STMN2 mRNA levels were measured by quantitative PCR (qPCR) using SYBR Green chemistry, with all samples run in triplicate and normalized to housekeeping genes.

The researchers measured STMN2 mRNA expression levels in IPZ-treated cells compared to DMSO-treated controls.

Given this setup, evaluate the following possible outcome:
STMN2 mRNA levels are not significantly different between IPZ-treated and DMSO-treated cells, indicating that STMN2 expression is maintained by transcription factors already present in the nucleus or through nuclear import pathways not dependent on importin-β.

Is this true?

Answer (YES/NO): NO